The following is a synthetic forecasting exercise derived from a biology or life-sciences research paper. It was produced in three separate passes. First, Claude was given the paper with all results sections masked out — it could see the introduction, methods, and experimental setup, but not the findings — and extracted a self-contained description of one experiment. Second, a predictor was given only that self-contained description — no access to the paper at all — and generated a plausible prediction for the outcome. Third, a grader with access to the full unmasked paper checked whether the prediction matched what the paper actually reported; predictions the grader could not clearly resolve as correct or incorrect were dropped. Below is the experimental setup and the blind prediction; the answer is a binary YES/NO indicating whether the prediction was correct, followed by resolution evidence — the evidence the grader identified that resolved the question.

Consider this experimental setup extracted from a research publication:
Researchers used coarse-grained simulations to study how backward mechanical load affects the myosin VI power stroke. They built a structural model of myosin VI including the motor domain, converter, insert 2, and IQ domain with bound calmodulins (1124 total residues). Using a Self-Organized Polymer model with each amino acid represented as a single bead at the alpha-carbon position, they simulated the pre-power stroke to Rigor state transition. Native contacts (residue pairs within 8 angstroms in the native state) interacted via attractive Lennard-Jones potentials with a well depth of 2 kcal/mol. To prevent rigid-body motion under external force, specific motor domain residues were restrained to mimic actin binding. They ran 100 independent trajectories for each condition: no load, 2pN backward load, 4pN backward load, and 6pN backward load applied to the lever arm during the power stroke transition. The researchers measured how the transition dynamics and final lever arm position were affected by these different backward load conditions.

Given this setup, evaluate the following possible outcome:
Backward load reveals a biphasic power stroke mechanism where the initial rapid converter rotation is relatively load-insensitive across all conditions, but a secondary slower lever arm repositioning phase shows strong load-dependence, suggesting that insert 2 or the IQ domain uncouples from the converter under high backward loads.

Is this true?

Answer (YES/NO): NO